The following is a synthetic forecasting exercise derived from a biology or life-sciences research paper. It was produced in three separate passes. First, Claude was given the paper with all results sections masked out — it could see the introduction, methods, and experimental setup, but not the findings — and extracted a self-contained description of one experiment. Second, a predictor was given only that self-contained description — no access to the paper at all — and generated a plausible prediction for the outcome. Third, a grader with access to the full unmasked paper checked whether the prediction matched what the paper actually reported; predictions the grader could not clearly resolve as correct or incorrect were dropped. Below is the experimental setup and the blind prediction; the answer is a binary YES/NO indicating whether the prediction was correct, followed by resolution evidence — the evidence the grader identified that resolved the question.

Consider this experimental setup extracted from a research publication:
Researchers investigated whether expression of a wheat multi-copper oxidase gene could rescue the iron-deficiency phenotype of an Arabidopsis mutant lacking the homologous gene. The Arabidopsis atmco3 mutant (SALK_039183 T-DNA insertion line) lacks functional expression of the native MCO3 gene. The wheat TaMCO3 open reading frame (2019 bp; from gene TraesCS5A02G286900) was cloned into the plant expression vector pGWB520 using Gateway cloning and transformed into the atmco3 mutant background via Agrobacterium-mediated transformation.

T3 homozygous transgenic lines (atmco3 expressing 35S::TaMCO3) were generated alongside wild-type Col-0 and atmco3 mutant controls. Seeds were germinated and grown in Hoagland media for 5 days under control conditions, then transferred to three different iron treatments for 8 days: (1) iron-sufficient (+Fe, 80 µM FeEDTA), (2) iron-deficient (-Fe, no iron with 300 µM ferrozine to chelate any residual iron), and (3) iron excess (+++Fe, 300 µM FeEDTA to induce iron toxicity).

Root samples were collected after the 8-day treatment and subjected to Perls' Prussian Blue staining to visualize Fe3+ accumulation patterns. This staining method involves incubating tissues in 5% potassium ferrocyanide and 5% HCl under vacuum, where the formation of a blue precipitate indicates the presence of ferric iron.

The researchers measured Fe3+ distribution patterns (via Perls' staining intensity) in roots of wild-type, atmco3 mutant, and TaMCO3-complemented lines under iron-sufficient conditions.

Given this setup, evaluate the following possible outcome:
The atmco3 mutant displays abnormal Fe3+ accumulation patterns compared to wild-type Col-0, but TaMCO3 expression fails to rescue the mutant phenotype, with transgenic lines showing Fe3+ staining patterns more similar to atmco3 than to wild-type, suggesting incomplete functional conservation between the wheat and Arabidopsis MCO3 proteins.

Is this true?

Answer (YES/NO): NO